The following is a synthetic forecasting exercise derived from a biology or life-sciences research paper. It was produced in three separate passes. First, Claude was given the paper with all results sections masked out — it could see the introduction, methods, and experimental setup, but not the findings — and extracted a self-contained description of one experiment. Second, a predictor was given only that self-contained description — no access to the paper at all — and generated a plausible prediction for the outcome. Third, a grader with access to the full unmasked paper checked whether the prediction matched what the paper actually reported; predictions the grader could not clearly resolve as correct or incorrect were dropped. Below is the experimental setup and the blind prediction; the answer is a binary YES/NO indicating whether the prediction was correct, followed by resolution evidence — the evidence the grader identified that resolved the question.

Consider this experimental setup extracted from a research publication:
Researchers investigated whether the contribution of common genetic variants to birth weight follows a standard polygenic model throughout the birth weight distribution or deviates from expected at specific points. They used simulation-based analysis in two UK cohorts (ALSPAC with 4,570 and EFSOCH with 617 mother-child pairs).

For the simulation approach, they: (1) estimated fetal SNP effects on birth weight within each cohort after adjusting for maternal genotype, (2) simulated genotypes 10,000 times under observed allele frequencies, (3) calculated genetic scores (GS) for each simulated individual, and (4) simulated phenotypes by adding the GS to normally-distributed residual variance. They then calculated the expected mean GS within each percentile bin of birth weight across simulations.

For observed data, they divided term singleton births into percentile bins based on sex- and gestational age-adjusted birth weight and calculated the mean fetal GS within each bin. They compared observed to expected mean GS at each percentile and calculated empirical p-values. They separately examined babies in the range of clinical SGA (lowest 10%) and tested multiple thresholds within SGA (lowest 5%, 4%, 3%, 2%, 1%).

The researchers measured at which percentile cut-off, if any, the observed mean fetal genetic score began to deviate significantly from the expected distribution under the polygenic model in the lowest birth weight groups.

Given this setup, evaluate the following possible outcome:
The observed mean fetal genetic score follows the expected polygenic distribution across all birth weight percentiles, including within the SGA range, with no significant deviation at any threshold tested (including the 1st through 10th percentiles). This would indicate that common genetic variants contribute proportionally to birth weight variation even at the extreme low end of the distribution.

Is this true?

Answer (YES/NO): NO